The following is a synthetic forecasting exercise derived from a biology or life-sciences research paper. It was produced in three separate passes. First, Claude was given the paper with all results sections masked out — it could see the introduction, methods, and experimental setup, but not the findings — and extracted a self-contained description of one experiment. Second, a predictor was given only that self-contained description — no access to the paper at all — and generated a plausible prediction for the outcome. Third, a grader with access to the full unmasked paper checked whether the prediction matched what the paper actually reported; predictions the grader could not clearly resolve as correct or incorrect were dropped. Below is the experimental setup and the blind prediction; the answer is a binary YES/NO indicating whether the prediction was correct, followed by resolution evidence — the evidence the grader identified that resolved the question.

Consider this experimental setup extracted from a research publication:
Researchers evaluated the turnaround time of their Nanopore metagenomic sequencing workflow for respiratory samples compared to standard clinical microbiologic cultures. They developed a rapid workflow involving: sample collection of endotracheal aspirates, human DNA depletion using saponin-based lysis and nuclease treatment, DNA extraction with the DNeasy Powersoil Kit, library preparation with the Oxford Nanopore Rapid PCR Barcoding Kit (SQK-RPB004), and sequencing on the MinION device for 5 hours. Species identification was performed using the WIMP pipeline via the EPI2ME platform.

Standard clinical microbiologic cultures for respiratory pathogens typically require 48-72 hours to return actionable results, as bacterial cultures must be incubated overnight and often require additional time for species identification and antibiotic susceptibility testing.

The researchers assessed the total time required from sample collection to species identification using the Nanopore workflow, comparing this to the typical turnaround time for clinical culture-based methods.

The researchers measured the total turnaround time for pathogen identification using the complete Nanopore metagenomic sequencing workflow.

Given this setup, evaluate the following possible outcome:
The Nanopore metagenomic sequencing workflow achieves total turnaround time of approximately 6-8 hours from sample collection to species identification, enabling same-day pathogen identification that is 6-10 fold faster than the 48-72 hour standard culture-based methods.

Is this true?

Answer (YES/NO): YES